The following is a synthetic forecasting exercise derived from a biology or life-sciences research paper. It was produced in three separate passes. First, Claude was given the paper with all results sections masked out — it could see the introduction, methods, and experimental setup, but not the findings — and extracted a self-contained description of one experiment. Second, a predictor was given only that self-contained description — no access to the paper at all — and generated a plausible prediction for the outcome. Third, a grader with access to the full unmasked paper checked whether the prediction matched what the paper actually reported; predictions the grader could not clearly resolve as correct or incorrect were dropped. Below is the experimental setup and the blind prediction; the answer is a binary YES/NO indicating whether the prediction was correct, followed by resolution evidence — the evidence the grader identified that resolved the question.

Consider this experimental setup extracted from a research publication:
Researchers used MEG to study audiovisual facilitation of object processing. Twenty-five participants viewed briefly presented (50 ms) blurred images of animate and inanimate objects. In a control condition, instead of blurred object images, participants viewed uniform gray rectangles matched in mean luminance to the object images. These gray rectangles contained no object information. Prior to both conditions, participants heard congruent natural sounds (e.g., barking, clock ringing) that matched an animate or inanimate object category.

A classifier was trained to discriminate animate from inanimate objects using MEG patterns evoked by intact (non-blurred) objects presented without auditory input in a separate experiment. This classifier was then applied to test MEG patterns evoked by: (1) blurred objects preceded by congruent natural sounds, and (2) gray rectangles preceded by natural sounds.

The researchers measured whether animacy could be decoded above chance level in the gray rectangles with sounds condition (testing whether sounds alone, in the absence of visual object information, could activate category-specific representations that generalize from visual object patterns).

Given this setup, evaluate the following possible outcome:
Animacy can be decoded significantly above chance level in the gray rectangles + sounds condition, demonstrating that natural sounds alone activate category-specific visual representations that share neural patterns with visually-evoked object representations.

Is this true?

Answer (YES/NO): NO